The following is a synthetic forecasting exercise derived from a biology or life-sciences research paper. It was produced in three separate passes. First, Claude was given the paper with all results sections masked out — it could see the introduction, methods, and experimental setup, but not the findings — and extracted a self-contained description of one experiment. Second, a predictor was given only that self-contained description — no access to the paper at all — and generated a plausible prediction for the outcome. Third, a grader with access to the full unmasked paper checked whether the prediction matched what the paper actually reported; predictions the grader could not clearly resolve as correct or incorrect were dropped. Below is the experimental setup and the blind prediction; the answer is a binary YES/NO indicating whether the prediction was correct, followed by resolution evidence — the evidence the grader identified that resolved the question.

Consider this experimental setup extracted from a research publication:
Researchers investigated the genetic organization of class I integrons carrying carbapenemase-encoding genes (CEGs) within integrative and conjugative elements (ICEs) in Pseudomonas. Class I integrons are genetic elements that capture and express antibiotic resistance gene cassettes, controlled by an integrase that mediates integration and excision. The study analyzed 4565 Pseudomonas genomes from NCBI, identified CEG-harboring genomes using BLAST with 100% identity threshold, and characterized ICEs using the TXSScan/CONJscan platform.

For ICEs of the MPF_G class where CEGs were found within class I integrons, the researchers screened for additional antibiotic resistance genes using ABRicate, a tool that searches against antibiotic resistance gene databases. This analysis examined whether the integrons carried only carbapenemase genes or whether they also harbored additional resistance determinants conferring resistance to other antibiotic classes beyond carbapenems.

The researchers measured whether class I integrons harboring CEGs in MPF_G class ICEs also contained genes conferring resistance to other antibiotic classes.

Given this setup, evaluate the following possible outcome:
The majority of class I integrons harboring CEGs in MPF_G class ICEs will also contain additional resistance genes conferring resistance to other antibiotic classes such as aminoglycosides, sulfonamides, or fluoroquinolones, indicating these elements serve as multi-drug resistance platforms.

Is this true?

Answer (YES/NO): YES